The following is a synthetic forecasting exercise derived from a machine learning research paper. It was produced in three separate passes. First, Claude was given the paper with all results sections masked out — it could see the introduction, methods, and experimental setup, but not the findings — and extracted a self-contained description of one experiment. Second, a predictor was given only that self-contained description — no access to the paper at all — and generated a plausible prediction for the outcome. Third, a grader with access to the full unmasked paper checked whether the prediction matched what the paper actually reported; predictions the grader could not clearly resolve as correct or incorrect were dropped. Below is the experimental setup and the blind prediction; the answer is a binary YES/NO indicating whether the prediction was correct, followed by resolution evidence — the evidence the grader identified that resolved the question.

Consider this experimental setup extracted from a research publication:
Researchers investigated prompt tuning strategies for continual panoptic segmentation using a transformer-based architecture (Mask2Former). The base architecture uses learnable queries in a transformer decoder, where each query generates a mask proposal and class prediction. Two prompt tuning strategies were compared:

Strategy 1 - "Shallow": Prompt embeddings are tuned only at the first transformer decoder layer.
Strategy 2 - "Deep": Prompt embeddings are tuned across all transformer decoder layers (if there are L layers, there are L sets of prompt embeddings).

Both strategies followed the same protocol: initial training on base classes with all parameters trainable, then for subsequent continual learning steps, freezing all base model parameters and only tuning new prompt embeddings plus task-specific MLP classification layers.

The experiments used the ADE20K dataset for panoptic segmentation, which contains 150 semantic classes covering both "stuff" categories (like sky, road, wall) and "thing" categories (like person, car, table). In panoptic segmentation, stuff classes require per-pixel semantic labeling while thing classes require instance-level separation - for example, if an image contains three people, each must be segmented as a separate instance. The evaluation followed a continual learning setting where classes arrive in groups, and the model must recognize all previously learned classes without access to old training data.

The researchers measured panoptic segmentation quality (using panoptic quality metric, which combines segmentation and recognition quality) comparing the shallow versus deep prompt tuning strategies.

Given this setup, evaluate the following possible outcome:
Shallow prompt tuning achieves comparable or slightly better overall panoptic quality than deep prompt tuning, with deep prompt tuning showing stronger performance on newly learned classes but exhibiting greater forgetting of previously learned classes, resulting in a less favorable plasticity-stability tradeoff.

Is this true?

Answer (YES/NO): NO